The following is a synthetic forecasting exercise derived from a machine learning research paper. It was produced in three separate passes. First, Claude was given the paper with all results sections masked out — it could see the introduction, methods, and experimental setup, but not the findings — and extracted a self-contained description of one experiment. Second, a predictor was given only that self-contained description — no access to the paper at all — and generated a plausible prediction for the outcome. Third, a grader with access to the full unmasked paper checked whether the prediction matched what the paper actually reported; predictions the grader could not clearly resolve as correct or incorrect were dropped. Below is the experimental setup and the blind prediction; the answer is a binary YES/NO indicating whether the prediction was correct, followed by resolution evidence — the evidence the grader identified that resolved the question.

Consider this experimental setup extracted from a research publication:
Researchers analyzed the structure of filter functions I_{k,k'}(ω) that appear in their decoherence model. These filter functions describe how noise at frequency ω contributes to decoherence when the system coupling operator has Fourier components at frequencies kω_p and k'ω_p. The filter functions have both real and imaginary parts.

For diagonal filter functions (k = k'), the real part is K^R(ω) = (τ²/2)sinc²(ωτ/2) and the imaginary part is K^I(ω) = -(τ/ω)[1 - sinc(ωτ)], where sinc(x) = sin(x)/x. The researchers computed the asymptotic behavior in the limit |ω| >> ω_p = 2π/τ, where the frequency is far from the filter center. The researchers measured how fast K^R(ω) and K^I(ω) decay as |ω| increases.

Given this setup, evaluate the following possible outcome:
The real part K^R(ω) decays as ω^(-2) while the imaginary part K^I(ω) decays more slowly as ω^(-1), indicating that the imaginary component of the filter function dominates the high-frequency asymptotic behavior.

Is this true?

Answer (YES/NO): YES